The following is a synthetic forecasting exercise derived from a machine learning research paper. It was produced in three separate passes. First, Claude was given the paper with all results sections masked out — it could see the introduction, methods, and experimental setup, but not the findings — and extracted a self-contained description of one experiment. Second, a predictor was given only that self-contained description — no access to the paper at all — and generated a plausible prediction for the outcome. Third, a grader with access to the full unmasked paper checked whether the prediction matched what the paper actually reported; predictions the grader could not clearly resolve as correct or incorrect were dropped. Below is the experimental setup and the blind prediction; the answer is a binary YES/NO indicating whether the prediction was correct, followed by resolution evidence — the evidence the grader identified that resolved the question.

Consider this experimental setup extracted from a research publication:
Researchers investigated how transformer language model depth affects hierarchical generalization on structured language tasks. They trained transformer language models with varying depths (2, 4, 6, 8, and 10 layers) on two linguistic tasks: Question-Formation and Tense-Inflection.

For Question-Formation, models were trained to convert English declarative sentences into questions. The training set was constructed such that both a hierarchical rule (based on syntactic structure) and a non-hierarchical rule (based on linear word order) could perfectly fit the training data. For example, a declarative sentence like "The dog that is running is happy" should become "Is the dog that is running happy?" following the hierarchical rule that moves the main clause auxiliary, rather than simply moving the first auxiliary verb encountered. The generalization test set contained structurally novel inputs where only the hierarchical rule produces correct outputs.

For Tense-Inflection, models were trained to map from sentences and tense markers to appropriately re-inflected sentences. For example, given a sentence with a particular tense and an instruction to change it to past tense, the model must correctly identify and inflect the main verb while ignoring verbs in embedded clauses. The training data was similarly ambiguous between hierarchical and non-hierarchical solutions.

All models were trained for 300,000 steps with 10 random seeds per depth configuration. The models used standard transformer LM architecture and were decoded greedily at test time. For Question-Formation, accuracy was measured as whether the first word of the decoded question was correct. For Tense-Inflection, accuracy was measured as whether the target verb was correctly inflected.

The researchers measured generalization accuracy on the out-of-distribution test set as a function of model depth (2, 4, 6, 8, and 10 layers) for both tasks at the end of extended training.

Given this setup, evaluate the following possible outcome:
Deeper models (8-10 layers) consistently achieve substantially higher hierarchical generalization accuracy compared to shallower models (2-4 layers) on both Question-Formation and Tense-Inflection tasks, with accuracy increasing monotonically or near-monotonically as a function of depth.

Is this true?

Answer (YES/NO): NO